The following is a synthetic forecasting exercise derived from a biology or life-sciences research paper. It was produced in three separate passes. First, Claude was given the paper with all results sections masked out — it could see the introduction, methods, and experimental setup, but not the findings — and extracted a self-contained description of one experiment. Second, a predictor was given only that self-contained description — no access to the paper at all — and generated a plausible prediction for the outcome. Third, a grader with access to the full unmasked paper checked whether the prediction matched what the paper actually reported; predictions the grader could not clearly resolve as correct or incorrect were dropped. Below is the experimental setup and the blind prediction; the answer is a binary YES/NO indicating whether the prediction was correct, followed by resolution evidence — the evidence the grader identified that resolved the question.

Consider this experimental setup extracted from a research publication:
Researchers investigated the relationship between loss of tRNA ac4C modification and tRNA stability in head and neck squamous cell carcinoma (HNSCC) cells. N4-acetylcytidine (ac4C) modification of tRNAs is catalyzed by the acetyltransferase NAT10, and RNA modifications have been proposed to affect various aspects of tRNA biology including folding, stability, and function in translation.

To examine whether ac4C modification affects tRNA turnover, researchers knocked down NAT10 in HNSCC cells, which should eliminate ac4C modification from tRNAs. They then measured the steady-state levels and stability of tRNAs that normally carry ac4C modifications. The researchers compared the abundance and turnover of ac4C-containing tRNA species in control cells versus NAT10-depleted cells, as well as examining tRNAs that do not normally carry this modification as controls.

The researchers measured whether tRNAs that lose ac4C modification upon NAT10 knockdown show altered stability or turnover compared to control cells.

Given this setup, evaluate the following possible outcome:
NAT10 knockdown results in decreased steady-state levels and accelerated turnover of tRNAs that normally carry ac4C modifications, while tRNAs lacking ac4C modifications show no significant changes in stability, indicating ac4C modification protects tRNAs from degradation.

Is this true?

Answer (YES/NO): YES